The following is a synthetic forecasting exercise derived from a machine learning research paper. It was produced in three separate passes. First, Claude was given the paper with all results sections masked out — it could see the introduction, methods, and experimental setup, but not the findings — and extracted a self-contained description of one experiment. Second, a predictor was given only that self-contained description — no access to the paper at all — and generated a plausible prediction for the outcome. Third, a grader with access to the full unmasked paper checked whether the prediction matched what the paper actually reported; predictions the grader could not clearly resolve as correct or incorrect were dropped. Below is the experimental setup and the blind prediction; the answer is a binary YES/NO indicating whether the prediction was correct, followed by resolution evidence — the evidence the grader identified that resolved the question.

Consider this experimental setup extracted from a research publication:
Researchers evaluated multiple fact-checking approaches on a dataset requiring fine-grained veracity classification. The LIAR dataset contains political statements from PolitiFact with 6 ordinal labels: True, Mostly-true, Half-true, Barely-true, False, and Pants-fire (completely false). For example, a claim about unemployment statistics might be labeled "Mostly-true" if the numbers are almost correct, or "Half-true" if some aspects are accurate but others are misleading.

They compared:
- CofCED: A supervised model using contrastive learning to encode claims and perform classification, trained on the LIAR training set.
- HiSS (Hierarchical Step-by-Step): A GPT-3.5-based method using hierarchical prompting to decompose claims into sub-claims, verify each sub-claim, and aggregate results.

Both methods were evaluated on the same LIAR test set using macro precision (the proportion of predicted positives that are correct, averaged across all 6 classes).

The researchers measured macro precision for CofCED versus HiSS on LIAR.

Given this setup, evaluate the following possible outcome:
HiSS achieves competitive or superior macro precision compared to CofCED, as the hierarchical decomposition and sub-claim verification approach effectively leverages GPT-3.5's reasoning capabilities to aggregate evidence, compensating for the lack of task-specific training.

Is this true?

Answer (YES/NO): YES